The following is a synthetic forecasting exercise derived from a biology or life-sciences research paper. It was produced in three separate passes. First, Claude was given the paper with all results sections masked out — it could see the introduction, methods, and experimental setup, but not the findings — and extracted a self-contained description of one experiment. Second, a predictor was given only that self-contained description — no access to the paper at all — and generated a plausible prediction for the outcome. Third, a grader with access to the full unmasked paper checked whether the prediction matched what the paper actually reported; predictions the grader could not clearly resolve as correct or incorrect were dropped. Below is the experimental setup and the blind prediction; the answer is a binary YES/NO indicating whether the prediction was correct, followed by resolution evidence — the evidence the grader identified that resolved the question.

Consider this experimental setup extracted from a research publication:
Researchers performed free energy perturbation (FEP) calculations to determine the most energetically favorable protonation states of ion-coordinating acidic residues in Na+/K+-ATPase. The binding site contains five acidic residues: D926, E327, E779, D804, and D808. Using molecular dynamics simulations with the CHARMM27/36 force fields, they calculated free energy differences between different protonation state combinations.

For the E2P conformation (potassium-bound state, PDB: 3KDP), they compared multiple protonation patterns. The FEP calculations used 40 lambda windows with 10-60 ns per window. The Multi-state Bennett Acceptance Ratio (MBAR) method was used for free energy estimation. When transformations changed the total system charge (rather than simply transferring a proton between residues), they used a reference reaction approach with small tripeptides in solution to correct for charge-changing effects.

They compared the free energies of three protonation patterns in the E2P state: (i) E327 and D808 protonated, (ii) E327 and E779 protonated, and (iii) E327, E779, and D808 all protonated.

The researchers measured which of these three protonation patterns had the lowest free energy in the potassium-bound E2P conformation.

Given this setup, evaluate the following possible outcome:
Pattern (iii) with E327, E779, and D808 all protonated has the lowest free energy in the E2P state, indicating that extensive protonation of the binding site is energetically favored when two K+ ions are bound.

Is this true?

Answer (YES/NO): NO